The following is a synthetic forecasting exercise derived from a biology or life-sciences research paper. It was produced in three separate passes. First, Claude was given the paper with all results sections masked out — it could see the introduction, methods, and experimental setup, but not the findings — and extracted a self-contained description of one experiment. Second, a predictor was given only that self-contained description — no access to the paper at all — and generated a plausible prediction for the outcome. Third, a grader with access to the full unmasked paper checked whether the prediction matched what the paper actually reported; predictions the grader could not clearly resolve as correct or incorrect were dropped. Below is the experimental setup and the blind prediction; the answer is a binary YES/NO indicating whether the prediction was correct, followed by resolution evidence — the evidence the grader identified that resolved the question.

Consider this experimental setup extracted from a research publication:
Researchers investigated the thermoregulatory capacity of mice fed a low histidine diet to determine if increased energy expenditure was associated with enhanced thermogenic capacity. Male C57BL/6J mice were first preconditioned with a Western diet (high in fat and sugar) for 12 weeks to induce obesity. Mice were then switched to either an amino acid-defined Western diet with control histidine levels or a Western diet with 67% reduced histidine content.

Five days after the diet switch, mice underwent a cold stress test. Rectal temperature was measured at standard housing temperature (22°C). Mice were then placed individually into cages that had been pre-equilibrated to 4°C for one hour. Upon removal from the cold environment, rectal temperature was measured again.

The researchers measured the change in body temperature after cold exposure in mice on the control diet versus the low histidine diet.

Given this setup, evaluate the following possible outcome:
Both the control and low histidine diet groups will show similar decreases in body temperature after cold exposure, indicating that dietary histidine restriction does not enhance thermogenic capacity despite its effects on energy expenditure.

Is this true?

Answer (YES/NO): NO